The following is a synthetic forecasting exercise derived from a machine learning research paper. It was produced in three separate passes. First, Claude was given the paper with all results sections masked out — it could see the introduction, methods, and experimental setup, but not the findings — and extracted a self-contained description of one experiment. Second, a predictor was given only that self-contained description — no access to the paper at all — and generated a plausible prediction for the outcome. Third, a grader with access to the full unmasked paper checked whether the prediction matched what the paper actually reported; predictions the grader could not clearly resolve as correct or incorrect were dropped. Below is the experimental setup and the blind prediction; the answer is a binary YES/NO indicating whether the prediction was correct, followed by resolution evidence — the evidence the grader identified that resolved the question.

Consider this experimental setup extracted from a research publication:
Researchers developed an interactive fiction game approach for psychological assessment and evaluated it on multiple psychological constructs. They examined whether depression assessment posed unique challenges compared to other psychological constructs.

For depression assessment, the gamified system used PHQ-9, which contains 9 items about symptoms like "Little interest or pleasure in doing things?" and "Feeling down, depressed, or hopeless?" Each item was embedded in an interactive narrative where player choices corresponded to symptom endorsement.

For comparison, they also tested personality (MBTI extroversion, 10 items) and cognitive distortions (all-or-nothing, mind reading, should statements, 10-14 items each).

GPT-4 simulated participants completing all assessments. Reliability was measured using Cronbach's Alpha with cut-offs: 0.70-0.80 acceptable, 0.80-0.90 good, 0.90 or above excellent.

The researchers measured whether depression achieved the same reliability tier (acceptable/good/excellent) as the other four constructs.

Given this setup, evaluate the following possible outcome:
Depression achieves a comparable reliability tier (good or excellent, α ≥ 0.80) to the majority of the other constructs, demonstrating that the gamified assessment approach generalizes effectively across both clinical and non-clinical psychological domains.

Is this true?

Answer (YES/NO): NO